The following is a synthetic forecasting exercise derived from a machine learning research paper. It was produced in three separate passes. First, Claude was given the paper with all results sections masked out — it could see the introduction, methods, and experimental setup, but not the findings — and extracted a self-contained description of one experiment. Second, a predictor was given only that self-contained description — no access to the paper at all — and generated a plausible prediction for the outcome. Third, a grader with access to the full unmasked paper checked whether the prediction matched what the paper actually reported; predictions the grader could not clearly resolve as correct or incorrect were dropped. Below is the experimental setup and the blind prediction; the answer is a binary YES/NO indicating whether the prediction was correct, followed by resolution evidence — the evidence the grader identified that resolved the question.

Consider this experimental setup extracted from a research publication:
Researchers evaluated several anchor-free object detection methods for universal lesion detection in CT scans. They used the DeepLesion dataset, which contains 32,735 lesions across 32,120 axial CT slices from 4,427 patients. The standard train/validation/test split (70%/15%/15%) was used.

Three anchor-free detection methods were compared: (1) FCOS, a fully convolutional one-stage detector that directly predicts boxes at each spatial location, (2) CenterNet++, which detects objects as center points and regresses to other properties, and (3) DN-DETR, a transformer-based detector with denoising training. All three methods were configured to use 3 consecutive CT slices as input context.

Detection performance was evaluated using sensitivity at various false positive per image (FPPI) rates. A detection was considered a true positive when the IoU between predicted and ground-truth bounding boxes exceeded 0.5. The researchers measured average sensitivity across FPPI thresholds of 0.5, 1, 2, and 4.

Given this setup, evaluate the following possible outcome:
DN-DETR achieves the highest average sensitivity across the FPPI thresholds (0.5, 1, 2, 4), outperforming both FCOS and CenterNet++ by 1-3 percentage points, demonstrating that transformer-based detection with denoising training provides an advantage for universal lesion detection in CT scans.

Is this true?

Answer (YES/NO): NO